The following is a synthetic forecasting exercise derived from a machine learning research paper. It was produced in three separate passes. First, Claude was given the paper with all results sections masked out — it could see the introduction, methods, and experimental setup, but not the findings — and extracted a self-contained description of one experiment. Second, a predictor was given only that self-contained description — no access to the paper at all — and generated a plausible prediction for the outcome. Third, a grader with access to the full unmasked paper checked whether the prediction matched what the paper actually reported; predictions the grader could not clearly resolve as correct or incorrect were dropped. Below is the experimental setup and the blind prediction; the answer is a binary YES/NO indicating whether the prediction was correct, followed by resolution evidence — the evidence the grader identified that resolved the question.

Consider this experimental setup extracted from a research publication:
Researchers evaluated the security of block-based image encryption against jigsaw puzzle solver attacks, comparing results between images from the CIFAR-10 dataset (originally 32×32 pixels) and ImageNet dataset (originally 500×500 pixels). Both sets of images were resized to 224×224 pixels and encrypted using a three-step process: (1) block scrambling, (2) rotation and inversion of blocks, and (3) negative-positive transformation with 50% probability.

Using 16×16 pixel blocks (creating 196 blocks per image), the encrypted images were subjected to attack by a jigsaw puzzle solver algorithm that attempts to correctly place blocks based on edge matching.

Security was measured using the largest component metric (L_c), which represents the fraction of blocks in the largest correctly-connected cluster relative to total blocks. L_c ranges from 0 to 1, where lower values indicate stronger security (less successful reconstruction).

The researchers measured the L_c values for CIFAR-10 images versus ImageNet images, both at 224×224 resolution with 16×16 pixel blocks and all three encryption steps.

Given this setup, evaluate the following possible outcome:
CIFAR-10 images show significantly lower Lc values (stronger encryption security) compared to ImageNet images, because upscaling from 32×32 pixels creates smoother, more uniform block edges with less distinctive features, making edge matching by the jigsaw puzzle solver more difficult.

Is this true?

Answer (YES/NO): NO